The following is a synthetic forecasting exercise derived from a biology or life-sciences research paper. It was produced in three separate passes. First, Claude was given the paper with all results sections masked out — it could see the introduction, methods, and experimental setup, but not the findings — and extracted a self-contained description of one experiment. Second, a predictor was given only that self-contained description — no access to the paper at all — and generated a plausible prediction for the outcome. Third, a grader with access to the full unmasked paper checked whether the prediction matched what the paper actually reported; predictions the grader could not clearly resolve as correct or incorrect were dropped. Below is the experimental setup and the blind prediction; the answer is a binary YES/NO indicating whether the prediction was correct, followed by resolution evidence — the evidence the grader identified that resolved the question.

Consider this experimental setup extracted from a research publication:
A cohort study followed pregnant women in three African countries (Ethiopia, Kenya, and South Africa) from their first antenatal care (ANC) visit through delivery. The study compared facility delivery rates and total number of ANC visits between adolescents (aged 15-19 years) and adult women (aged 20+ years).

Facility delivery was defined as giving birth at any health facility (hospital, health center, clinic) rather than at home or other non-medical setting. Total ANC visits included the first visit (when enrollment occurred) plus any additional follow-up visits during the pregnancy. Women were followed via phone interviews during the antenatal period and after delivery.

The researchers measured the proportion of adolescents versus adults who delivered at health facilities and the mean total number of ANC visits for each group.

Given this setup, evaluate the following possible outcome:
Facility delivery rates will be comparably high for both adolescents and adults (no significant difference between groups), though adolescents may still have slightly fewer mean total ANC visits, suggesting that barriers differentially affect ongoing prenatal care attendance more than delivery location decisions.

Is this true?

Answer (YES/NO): NO